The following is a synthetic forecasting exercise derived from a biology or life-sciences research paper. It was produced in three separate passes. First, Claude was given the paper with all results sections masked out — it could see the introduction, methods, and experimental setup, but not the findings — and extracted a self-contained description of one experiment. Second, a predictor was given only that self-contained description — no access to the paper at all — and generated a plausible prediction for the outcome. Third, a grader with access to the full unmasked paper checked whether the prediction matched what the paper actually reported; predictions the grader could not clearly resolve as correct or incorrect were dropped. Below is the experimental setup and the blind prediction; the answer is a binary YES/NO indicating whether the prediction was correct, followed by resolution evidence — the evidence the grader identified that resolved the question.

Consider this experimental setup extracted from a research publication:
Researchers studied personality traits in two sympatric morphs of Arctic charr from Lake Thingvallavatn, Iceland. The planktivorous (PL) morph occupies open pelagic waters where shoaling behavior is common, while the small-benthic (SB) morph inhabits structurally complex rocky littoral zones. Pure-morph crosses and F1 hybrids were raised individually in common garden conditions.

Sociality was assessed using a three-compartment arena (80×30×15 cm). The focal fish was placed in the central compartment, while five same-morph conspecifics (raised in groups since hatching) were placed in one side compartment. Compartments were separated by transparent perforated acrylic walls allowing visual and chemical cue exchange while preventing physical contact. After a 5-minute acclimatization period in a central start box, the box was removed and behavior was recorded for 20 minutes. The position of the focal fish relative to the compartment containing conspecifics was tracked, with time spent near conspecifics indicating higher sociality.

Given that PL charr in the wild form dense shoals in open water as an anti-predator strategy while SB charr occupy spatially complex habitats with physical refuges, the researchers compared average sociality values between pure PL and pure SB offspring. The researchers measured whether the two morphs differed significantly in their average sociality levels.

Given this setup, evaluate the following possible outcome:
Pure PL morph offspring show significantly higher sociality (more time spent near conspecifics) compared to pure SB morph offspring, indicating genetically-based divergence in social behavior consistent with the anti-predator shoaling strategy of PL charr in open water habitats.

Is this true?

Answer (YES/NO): NO